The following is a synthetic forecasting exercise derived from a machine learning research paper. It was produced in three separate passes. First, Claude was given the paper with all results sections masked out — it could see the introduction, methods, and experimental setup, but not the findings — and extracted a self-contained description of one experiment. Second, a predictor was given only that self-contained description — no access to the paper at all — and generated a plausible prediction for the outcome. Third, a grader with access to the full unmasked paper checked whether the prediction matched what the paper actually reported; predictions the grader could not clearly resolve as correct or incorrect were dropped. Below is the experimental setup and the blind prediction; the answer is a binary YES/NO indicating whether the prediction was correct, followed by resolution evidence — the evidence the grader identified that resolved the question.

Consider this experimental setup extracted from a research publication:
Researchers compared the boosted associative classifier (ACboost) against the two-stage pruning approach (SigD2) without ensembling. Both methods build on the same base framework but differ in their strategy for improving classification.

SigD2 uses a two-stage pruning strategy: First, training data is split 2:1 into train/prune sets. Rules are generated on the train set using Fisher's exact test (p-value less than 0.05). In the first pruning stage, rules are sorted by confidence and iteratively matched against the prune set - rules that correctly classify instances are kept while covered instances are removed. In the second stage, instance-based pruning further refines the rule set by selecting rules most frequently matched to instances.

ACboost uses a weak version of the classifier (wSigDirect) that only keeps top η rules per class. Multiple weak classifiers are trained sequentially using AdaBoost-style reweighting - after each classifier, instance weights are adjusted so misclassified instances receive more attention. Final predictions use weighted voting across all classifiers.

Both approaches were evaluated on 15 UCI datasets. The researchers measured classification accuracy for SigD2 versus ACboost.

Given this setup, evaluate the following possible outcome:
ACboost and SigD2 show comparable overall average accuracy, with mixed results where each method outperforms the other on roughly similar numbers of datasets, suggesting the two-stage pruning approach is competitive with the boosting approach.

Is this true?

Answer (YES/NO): NO